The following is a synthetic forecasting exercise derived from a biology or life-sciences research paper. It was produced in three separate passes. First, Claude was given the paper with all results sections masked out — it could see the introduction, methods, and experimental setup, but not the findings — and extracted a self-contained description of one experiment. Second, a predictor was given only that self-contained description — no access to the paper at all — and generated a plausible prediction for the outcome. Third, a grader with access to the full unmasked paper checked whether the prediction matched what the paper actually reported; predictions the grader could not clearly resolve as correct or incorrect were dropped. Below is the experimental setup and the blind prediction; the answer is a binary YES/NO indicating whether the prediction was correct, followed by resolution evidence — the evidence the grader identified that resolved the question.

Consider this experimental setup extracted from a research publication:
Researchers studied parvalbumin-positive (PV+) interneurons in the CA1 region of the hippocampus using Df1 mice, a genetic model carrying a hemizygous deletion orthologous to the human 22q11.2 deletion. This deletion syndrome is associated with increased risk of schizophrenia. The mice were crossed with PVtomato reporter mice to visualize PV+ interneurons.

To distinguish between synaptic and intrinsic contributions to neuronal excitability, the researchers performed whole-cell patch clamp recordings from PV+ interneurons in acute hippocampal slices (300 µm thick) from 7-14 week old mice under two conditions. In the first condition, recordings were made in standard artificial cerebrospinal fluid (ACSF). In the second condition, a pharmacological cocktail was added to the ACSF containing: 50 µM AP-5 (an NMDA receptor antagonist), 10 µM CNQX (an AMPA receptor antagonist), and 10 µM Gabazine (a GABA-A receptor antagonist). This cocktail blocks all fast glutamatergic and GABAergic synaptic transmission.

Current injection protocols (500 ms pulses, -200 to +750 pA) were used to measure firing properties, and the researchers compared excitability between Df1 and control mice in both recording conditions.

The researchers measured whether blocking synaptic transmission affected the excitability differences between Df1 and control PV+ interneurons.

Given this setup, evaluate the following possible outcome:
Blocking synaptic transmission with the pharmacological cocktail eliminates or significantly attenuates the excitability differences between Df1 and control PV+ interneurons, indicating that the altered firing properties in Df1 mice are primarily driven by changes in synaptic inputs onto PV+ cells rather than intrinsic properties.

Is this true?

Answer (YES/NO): YES